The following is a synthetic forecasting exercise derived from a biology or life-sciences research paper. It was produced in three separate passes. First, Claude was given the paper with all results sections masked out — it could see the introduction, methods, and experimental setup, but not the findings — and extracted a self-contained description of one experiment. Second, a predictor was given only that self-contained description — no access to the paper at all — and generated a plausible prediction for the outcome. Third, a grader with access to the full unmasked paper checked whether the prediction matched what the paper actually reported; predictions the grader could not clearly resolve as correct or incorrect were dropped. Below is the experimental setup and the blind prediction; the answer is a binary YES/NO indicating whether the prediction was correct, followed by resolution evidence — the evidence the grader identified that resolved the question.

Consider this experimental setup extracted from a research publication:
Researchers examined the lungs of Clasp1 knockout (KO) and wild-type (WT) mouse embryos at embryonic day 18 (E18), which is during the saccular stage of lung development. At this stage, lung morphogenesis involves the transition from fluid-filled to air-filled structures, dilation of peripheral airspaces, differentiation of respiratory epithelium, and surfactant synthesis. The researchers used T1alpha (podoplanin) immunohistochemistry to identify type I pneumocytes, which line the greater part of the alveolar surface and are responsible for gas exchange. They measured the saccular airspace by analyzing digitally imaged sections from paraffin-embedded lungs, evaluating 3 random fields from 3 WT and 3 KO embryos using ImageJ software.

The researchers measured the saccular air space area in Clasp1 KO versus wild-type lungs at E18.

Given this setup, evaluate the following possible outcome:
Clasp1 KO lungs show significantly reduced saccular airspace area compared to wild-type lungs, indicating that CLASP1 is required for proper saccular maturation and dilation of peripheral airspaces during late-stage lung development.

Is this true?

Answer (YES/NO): YES